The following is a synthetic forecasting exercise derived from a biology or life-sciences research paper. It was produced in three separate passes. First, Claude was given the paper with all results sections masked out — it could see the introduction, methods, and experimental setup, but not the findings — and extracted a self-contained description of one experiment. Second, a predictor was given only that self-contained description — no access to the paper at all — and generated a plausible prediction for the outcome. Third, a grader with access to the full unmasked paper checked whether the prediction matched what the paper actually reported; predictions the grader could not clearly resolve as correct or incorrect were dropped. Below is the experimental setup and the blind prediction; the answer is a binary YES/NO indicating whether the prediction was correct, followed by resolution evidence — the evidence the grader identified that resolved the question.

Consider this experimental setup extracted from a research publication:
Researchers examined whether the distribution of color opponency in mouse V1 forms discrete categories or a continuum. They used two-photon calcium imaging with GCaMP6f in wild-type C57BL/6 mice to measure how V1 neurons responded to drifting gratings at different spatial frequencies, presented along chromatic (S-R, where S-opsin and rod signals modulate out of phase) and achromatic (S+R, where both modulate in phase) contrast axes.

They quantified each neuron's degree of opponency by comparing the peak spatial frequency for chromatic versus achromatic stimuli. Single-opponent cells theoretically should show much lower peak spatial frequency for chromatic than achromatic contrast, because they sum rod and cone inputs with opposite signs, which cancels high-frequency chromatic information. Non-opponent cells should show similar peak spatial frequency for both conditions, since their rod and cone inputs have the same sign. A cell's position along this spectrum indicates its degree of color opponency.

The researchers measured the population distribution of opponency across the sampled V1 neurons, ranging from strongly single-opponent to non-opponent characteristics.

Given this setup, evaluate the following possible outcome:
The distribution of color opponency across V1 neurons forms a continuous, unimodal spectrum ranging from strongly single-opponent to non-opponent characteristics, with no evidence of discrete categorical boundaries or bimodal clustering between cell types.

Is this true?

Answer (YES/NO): YES